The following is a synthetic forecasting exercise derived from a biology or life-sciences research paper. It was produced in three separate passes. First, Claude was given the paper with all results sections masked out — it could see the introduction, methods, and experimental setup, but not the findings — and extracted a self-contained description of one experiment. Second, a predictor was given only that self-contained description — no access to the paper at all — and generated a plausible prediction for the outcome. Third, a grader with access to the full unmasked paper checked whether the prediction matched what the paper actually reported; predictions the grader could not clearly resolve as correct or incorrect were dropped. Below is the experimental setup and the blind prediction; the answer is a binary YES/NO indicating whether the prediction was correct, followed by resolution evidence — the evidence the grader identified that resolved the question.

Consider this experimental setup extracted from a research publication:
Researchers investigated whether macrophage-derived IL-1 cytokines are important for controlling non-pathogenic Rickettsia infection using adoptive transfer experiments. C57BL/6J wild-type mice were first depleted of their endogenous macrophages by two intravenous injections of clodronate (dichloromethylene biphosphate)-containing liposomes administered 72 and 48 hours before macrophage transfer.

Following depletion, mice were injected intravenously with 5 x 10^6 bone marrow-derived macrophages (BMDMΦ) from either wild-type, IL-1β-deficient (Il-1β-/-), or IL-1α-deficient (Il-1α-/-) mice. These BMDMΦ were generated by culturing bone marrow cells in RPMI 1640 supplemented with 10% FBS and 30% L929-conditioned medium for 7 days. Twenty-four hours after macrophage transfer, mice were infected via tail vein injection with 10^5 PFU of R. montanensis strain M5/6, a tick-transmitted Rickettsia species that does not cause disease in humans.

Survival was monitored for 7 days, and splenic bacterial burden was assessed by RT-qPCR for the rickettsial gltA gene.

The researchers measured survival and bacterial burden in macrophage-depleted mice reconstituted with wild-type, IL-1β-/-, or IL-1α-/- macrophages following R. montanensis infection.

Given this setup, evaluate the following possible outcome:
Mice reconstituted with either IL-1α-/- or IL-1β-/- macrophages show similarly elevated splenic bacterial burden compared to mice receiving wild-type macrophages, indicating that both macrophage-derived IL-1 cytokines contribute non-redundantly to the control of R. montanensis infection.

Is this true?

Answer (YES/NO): NO